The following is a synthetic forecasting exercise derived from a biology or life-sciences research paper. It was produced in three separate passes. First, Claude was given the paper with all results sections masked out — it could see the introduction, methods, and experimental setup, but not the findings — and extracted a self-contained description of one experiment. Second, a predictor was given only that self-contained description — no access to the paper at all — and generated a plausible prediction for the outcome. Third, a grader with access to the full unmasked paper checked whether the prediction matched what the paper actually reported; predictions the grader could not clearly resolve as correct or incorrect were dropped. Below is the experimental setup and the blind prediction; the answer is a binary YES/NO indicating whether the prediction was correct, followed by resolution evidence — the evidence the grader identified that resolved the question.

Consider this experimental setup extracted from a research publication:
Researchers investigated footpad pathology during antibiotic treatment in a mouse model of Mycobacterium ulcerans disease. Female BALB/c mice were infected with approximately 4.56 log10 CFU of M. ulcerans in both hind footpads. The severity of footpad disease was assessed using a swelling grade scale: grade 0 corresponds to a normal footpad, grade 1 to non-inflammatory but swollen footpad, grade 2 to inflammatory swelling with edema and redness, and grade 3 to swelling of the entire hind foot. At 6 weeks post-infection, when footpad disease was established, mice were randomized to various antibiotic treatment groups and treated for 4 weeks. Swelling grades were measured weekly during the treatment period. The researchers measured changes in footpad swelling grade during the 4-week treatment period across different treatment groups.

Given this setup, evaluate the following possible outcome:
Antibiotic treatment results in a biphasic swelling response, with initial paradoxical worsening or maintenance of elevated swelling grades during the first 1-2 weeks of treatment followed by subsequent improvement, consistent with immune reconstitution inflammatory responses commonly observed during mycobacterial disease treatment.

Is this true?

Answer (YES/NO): NO